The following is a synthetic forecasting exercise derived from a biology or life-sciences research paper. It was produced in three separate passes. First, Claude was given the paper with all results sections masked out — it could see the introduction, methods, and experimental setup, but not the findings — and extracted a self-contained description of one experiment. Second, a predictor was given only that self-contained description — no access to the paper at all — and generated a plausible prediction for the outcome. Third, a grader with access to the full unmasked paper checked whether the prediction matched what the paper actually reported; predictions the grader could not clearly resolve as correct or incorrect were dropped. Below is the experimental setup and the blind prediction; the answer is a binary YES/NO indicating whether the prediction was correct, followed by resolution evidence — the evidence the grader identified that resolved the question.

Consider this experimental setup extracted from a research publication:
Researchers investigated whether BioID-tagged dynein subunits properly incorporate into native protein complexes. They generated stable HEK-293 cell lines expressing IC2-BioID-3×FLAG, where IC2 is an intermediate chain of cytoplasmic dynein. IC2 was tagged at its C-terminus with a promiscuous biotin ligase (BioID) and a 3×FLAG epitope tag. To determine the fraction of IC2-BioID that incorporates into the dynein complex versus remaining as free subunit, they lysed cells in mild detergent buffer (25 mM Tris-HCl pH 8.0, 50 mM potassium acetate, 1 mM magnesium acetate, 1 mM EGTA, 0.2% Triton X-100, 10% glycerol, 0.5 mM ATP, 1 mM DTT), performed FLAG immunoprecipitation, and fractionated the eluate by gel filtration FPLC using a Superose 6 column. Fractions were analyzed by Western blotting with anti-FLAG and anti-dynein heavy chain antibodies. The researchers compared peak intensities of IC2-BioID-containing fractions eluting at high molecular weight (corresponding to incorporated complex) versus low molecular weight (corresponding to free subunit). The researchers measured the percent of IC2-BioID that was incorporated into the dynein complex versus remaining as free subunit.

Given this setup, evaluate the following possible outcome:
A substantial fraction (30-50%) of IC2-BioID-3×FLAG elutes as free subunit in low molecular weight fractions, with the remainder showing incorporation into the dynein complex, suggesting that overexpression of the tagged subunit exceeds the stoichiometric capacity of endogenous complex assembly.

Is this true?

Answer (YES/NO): YES